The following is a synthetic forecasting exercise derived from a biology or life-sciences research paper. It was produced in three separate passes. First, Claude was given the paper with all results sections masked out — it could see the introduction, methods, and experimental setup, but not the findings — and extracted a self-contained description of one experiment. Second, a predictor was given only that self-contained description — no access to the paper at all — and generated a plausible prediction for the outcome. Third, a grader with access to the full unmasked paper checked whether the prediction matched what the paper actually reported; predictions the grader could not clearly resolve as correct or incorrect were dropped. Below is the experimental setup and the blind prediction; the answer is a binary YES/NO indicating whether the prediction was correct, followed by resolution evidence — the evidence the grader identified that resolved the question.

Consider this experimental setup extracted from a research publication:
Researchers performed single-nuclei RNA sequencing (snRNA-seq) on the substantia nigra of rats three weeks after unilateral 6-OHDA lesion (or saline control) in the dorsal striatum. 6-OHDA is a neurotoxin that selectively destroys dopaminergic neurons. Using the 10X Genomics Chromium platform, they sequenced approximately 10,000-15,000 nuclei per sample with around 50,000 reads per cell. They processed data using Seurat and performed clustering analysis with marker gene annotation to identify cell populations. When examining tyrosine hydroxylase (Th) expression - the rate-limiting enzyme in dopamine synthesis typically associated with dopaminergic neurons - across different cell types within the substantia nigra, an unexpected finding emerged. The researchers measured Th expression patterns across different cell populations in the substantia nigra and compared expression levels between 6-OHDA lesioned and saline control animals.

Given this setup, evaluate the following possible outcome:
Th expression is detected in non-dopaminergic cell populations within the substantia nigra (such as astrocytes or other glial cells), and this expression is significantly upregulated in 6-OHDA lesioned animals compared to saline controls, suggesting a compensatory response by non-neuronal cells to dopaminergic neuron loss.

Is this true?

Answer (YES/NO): YES